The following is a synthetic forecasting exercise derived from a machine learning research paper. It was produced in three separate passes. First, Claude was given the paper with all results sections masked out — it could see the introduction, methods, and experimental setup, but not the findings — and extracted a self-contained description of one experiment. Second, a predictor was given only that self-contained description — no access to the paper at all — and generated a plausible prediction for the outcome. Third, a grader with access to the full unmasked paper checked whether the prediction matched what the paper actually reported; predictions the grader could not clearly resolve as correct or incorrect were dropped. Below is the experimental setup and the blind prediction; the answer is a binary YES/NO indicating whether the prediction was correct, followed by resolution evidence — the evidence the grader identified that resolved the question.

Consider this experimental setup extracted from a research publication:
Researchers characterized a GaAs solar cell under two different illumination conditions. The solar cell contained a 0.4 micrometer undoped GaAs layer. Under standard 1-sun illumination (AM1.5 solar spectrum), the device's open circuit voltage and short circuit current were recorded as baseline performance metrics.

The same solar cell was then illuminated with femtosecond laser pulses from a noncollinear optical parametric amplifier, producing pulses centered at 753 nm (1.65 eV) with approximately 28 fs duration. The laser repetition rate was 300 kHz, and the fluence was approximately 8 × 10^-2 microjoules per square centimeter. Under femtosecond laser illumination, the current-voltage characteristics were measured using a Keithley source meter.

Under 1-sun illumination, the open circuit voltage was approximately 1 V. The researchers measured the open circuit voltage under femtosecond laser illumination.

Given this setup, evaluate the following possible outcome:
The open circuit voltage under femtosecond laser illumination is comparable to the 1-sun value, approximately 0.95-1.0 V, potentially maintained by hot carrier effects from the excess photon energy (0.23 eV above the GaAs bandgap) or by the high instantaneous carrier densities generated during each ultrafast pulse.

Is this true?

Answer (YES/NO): NO